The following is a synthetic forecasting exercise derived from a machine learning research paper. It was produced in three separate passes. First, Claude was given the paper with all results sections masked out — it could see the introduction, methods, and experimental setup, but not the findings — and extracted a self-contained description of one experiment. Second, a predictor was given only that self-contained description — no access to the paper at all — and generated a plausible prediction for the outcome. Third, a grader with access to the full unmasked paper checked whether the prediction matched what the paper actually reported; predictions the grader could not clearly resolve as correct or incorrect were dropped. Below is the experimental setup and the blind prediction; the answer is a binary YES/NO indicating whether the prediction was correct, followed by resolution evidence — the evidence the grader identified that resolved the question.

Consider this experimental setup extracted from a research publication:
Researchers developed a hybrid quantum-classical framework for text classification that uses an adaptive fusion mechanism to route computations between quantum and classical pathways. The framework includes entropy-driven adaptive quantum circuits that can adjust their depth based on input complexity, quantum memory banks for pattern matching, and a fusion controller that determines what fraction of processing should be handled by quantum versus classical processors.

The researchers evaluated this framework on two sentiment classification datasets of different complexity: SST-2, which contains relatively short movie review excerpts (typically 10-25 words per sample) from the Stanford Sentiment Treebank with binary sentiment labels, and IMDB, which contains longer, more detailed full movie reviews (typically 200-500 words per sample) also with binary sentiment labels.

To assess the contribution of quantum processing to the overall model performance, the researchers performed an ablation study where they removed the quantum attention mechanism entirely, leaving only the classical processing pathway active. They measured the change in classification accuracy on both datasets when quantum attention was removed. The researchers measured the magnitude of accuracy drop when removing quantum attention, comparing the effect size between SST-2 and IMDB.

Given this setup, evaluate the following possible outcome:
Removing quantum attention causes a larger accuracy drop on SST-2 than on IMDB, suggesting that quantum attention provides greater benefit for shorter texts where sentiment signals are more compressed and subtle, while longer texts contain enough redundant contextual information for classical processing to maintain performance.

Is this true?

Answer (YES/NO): NO